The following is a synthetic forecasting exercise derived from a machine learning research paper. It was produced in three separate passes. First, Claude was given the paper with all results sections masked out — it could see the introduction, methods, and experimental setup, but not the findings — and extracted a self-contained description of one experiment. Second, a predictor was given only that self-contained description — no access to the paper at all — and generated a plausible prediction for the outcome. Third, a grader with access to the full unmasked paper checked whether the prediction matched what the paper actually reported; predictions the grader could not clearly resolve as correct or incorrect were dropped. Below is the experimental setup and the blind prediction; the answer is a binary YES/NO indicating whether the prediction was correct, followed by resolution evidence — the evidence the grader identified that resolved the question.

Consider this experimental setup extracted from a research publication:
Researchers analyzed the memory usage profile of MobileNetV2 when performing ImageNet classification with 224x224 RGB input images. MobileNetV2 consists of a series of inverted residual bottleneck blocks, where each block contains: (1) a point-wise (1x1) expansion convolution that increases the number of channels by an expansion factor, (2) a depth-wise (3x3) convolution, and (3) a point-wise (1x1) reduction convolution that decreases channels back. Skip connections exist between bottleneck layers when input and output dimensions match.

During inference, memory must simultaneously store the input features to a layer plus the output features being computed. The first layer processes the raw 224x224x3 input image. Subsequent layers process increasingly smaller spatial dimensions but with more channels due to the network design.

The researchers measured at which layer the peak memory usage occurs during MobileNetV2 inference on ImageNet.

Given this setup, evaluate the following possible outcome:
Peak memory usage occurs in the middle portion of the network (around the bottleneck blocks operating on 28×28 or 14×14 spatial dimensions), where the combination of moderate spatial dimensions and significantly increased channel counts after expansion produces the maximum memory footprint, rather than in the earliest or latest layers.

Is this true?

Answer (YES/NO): NO